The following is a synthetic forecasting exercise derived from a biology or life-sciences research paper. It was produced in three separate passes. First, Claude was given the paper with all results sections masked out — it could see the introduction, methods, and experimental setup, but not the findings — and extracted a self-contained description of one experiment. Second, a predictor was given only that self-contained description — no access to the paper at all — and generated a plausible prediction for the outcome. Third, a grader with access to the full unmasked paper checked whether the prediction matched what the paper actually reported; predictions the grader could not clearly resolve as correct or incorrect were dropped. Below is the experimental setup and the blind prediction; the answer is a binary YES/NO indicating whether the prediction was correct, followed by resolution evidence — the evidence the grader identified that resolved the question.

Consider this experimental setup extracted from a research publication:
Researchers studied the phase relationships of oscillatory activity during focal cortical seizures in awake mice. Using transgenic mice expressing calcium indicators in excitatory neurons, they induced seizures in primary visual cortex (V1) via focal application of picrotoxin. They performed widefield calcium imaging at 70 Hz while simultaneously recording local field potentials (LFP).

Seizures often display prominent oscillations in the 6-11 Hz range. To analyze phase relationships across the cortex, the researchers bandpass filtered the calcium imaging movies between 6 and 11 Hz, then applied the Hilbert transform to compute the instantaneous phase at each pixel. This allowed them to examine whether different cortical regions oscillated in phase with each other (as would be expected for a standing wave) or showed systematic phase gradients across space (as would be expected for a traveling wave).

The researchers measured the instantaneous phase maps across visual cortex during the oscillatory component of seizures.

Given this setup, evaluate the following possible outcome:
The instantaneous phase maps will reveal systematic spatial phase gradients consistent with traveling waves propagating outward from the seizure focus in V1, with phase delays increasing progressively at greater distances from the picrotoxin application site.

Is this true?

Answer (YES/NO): NO